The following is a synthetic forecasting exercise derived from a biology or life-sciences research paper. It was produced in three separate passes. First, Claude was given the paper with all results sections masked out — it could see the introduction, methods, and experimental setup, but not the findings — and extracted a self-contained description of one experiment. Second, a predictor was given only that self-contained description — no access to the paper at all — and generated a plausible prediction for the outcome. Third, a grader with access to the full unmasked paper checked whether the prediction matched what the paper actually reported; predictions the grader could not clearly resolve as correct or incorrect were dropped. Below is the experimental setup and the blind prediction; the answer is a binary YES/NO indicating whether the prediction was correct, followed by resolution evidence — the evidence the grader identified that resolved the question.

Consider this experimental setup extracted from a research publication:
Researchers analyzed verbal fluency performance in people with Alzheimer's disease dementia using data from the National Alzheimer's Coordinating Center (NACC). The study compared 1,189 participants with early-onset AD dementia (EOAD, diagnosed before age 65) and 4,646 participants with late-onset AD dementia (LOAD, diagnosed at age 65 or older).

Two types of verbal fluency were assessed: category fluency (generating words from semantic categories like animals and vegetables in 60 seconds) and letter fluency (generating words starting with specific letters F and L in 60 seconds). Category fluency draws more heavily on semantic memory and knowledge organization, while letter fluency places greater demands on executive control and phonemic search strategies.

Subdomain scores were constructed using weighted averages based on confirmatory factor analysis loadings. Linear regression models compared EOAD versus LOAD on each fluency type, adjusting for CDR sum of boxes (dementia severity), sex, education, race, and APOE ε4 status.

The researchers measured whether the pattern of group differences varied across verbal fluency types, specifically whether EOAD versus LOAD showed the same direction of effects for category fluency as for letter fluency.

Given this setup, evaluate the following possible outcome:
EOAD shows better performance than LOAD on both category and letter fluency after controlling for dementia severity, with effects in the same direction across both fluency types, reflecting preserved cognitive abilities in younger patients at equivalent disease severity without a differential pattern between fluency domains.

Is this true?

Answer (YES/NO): NO